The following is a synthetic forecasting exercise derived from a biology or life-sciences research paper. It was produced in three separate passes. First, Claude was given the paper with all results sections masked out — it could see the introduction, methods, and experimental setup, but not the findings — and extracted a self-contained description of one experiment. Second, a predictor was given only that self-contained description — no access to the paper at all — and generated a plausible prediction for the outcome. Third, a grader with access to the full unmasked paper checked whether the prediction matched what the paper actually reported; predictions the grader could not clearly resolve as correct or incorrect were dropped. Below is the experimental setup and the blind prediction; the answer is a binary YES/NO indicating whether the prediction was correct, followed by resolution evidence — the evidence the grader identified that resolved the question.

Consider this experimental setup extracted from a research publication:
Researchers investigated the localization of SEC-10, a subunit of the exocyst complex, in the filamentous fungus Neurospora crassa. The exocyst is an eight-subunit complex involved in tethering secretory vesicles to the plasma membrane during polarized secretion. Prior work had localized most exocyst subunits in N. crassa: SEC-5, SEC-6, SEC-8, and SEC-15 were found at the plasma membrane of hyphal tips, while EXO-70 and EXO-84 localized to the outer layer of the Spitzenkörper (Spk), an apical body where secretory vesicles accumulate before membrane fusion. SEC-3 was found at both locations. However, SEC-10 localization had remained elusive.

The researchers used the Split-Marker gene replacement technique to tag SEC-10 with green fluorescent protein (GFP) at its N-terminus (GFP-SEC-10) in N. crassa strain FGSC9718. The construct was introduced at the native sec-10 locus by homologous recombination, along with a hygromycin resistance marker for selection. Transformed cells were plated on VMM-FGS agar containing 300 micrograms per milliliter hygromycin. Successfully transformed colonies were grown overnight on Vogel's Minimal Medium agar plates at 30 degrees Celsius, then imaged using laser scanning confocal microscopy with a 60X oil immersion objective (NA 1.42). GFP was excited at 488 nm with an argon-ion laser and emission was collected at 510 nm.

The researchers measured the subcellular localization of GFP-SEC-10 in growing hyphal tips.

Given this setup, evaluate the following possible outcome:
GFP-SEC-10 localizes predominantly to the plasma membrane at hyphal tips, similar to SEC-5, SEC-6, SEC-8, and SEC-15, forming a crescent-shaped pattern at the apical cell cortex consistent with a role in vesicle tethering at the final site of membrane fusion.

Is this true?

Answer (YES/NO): YES